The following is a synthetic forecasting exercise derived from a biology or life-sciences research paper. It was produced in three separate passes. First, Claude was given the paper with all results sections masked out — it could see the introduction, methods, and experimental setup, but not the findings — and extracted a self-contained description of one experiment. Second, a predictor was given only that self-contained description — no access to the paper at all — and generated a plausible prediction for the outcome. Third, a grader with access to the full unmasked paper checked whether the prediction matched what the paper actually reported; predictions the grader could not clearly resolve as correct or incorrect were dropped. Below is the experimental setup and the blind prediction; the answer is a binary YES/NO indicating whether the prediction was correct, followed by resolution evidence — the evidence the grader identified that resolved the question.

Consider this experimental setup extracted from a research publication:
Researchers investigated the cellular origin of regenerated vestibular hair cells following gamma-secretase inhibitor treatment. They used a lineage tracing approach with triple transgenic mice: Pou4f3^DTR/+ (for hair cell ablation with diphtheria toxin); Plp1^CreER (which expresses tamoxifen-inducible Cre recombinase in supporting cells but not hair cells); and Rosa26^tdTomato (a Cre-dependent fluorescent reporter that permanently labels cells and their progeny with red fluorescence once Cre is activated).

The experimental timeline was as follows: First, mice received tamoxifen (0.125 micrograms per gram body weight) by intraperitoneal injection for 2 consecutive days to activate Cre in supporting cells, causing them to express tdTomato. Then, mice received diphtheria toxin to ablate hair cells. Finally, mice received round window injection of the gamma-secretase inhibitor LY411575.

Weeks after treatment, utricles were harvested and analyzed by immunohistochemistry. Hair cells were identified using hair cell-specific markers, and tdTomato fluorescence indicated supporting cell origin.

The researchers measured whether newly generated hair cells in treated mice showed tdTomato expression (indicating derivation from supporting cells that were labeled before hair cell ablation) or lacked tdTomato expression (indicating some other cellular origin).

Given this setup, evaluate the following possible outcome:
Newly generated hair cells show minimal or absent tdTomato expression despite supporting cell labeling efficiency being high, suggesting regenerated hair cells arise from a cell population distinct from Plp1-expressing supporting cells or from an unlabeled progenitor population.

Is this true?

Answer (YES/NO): NO